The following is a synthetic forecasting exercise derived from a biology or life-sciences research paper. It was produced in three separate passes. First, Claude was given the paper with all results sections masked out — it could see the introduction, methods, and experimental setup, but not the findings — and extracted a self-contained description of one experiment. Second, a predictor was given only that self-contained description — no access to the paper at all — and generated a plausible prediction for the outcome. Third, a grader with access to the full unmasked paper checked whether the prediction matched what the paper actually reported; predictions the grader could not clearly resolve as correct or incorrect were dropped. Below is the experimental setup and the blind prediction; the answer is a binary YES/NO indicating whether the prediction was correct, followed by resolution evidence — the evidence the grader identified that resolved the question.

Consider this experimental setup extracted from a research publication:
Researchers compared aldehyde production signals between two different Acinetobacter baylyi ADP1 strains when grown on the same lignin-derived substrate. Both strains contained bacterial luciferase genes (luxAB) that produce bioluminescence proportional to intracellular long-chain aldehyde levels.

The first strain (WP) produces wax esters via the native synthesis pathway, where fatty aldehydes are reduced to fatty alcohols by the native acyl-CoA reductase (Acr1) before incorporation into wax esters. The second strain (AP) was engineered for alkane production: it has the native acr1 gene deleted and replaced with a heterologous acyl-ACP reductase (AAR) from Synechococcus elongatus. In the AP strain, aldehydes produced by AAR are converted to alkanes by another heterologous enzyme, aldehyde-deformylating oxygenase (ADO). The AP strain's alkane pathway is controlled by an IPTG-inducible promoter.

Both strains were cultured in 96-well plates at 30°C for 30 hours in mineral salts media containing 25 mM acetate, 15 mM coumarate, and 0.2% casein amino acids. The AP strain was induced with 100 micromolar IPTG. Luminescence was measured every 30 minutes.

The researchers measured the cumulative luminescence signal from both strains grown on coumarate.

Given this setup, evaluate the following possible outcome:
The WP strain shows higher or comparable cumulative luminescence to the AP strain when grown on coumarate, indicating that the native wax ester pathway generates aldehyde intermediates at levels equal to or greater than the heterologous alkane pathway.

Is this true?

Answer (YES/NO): NO